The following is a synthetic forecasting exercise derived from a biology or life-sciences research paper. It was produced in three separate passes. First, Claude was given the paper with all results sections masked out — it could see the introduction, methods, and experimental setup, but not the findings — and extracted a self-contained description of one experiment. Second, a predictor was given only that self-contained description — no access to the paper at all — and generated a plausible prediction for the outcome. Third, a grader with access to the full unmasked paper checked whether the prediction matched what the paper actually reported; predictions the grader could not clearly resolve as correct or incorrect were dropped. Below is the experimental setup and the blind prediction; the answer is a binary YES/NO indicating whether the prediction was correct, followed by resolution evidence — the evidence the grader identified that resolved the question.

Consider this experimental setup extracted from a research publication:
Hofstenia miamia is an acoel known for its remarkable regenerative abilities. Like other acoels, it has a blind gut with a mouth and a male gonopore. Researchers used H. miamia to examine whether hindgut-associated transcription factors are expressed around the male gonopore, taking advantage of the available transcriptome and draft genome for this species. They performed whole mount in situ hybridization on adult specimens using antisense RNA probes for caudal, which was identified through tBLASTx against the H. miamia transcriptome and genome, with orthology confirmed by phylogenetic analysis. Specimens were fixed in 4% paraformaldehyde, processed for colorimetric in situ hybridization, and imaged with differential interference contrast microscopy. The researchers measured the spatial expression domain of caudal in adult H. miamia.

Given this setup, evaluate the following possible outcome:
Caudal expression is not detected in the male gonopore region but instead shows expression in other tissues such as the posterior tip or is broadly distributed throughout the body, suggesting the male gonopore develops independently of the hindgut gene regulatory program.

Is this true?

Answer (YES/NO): NO